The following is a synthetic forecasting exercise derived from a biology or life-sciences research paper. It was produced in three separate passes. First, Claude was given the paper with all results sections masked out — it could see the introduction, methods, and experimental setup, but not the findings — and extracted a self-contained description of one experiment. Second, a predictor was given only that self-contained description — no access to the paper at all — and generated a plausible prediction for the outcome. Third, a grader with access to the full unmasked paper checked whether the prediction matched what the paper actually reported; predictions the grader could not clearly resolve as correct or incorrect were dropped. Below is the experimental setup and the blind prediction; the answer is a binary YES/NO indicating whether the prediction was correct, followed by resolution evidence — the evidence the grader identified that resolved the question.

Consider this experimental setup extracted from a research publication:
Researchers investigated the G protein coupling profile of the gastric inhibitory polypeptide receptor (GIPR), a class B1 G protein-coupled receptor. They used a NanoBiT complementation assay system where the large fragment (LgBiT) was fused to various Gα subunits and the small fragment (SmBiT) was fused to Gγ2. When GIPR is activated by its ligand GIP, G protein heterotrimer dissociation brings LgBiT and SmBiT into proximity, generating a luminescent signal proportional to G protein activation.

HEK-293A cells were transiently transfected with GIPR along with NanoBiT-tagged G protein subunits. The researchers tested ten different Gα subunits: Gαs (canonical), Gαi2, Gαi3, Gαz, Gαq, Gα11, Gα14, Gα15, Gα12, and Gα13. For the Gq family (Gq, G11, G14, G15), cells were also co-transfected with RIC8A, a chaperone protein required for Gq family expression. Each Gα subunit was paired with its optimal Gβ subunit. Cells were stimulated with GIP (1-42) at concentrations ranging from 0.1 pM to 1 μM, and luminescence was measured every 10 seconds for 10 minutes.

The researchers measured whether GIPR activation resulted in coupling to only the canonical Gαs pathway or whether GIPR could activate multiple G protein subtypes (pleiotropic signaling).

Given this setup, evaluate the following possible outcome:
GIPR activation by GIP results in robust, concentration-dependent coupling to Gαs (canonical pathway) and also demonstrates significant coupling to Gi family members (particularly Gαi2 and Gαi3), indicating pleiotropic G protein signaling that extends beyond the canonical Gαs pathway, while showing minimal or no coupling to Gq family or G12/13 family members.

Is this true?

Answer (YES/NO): NO